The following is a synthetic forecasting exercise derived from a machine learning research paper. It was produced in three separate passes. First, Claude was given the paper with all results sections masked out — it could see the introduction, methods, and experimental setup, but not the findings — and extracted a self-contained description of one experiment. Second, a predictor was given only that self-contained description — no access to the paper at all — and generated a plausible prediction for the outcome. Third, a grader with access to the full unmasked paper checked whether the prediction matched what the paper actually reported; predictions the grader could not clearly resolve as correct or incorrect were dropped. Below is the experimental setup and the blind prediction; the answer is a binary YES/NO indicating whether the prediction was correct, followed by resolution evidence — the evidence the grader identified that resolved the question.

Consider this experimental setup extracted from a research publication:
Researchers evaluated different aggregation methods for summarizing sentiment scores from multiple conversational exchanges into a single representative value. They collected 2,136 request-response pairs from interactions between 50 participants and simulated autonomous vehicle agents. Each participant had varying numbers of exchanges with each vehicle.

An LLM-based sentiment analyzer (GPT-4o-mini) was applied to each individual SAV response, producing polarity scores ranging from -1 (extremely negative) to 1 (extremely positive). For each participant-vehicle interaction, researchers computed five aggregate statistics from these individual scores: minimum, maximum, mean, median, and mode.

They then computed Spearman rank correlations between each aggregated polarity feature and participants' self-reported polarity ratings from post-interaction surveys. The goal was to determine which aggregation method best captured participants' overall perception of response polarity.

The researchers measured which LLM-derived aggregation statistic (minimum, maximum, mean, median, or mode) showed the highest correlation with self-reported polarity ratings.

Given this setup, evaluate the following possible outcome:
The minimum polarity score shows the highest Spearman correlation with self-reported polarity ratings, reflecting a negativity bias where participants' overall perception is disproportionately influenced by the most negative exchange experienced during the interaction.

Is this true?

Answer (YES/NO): YES